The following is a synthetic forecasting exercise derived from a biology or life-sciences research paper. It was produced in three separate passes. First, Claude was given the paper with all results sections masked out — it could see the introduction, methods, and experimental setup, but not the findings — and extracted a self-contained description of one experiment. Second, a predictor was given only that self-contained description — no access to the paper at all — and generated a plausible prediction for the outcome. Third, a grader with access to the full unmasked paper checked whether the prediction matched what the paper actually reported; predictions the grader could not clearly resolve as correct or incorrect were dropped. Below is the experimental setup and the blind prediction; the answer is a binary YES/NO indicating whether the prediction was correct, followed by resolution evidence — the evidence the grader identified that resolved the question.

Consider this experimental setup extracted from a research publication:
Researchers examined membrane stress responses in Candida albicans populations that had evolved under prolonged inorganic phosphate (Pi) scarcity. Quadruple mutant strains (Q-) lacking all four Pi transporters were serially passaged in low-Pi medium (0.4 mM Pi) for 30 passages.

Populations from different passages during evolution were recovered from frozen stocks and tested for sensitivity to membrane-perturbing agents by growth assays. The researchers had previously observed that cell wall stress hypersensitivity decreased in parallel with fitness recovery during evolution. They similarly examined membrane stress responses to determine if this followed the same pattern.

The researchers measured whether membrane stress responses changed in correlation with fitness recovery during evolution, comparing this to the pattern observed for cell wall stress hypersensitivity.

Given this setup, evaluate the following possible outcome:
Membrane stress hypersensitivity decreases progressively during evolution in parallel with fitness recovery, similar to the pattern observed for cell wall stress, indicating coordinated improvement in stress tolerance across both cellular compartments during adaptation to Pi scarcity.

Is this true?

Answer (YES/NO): NO